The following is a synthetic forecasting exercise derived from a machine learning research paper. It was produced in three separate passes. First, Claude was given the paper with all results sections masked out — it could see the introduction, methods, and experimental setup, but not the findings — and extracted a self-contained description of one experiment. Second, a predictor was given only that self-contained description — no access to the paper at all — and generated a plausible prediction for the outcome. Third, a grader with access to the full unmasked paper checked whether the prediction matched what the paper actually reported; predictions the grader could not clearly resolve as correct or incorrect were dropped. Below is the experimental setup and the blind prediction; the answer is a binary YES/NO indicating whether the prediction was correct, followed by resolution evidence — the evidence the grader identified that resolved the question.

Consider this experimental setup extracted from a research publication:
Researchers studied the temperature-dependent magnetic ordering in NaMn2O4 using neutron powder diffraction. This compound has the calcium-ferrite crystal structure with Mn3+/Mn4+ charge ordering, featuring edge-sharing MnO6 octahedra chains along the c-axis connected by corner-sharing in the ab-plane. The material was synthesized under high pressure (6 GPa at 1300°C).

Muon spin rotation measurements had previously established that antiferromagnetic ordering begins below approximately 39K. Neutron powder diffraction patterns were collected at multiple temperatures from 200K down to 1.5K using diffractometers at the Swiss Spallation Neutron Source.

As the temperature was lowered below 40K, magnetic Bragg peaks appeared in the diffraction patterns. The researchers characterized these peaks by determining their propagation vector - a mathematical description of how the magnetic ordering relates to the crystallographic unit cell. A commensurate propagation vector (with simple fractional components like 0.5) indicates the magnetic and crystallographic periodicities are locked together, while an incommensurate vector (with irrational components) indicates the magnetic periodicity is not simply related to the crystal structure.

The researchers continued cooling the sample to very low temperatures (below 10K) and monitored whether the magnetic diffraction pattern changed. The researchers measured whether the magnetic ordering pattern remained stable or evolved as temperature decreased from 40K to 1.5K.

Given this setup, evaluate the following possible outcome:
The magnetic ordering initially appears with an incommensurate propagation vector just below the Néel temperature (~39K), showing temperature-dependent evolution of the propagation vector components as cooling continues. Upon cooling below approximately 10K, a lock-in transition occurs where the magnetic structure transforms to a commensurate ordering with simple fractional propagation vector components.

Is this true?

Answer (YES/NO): NO